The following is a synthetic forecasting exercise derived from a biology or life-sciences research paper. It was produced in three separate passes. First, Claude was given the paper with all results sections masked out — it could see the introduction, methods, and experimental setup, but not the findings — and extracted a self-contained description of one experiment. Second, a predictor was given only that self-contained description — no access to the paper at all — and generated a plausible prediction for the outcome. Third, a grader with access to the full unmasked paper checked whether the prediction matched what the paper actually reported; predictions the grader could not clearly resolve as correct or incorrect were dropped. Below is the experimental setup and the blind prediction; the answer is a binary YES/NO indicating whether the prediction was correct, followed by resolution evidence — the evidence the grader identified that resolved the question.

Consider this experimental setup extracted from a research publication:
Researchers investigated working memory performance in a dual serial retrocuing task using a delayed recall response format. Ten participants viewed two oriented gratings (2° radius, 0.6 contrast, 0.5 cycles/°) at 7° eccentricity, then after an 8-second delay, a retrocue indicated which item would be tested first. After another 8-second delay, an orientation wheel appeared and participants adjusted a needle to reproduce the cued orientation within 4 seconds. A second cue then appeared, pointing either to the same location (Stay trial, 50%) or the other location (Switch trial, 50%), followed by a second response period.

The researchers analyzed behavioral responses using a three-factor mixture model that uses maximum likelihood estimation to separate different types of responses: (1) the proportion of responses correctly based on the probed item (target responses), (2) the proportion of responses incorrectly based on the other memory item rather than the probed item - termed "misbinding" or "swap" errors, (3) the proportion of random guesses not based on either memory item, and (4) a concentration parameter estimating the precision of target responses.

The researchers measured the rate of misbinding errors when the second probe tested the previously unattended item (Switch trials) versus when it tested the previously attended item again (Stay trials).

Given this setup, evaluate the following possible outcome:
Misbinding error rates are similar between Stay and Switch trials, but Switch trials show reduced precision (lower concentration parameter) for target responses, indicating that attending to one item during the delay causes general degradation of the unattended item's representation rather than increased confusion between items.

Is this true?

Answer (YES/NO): YES